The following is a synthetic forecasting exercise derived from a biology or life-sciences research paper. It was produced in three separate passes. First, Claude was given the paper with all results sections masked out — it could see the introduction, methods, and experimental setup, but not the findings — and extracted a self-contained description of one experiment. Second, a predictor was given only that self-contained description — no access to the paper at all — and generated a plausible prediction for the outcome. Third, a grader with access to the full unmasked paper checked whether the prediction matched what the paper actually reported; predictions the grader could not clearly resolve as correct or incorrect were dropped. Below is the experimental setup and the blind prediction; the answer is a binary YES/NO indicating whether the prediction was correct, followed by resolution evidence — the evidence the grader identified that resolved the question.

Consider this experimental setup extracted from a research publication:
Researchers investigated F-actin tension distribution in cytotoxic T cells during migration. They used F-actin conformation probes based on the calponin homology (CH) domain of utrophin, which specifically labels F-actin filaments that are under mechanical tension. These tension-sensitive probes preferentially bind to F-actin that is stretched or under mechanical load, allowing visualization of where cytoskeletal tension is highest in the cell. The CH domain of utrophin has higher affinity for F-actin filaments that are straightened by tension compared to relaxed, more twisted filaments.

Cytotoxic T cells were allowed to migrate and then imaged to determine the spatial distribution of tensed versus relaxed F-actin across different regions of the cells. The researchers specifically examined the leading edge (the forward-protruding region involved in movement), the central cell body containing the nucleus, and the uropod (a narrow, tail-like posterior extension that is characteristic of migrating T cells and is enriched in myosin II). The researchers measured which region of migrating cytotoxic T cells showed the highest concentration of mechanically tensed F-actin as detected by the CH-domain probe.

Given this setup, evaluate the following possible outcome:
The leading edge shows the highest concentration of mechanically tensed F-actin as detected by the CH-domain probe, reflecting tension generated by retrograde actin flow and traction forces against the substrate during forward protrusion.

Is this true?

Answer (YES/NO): NO